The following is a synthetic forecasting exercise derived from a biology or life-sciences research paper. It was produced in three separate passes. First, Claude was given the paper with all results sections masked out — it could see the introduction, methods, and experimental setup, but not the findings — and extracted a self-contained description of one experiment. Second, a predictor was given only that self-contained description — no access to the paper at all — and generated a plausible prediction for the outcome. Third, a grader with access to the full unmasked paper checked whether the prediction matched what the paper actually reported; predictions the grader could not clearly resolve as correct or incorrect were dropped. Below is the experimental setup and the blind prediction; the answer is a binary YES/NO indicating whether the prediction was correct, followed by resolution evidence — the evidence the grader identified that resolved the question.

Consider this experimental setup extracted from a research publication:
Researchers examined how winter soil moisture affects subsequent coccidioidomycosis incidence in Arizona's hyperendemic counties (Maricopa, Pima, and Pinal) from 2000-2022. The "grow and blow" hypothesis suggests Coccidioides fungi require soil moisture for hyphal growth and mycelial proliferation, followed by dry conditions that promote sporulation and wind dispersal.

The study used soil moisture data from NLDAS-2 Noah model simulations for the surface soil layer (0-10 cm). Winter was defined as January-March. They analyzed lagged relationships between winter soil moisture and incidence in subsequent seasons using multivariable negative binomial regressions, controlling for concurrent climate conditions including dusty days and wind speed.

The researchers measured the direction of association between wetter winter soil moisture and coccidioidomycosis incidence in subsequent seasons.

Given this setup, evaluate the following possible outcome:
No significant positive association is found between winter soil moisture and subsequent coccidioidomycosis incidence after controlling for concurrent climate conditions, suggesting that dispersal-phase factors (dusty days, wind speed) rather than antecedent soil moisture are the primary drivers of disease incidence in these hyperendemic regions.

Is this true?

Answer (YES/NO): NO